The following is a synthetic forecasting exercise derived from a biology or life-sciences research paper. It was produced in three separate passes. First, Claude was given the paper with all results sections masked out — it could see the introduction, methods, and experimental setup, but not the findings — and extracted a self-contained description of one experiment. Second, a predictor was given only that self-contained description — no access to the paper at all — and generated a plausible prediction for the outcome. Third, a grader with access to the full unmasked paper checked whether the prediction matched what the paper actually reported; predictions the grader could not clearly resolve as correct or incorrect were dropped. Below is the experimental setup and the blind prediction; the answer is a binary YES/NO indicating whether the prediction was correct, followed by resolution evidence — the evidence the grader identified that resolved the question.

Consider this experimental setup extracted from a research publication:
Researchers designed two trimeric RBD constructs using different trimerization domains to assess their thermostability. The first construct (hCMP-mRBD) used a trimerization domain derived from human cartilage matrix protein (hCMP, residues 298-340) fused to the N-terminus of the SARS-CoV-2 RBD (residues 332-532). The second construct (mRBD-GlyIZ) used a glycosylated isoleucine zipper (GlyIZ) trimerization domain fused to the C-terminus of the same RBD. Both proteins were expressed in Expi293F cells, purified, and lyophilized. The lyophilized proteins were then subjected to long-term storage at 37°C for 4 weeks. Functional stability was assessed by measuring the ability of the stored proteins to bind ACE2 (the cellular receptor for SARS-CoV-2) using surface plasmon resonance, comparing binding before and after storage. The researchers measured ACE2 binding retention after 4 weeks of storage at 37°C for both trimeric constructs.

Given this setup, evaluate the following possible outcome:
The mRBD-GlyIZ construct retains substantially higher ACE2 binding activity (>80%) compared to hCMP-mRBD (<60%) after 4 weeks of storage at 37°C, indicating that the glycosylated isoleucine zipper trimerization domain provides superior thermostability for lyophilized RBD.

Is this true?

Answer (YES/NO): NO